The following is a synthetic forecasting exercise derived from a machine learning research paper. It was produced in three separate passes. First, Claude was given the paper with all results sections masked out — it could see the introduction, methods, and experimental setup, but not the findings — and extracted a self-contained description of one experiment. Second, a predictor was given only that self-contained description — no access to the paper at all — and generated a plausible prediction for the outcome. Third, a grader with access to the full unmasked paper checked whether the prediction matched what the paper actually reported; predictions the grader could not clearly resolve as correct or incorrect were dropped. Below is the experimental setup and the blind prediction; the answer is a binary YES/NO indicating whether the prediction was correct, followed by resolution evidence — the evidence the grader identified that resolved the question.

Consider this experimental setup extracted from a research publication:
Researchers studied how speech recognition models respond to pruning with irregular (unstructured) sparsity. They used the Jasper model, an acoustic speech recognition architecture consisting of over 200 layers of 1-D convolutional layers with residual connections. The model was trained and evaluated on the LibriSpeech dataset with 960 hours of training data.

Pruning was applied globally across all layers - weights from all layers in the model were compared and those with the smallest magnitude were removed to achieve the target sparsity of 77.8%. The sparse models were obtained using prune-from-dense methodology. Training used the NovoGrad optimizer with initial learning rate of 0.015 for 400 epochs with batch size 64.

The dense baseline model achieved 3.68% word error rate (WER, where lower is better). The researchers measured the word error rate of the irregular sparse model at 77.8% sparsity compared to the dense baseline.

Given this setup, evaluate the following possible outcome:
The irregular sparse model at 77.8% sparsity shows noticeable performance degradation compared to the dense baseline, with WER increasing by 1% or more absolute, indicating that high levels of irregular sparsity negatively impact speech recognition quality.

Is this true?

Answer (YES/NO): NO